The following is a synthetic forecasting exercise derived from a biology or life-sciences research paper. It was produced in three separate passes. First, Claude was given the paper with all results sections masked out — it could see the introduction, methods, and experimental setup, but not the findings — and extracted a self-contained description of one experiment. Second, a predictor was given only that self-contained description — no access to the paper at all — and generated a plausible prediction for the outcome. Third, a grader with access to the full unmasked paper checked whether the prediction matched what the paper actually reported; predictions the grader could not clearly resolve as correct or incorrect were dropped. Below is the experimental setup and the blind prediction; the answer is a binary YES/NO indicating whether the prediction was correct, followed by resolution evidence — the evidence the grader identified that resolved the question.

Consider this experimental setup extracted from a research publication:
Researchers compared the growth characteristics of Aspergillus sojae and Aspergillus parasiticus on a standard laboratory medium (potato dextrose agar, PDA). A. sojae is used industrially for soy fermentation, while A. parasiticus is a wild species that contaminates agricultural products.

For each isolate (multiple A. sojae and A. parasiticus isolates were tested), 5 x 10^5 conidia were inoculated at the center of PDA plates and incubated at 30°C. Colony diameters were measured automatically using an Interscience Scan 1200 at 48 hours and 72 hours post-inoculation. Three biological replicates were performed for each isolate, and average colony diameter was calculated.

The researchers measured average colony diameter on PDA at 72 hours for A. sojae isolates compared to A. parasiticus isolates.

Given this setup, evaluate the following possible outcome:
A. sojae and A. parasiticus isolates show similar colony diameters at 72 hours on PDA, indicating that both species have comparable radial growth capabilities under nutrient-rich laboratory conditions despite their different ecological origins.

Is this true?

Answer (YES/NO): YES